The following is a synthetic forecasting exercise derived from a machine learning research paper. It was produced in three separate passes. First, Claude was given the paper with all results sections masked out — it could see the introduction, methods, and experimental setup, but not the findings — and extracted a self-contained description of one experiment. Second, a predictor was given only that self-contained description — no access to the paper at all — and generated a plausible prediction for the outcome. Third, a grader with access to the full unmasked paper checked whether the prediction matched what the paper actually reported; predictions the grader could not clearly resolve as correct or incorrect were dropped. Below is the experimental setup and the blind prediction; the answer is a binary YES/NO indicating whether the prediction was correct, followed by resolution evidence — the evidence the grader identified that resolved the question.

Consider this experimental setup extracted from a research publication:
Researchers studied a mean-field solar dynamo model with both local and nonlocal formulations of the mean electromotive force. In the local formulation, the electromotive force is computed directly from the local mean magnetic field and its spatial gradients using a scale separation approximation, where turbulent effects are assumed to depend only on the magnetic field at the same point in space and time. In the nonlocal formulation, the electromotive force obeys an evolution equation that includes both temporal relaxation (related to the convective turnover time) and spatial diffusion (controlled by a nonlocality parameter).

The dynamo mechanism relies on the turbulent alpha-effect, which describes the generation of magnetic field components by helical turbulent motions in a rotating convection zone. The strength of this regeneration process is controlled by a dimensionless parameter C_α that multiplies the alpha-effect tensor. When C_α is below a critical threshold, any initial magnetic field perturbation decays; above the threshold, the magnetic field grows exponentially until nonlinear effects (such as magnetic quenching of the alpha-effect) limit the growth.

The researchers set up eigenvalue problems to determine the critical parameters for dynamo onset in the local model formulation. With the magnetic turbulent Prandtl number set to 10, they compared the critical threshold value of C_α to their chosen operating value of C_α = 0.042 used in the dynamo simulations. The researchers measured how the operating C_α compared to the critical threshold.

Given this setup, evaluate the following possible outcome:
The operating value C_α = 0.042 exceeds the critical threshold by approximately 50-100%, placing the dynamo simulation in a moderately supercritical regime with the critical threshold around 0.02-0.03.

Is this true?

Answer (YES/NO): NO